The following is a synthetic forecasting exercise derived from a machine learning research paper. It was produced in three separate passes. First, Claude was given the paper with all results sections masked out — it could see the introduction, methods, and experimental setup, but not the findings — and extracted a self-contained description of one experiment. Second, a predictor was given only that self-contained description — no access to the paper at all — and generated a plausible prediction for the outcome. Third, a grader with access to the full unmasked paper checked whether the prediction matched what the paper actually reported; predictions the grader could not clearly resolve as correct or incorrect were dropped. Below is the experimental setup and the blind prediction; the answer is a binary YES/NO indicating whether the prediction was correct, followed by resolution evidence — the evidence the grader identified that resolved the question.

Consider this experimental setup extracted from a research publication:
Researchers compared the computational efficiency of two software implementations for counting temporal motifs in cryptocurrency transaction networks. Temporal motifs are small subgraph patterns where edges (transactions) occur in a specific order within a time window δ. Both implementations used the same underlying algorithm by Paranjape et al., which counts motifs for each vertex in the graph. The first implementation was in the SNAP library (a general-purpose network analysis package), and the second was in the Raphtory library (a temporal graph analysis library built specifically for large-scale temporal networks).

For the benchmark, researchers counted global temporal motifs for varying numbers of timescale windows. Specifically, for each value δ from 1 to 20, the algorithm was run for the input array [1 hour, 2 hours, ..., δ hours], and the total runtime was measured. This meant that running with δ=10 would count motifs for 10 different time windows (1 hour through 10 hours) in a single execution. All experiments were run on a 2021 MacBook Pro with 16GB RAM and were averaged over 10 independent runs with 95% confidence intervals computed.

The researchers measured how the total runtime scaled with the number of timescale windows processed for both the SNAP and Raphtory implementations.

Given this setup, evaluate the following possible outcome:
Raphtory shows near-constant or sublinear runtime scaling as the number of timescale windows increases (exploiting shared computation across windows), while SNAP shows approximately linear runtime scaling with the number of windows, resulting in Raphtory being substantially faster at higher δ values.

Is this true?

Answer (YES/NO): NO